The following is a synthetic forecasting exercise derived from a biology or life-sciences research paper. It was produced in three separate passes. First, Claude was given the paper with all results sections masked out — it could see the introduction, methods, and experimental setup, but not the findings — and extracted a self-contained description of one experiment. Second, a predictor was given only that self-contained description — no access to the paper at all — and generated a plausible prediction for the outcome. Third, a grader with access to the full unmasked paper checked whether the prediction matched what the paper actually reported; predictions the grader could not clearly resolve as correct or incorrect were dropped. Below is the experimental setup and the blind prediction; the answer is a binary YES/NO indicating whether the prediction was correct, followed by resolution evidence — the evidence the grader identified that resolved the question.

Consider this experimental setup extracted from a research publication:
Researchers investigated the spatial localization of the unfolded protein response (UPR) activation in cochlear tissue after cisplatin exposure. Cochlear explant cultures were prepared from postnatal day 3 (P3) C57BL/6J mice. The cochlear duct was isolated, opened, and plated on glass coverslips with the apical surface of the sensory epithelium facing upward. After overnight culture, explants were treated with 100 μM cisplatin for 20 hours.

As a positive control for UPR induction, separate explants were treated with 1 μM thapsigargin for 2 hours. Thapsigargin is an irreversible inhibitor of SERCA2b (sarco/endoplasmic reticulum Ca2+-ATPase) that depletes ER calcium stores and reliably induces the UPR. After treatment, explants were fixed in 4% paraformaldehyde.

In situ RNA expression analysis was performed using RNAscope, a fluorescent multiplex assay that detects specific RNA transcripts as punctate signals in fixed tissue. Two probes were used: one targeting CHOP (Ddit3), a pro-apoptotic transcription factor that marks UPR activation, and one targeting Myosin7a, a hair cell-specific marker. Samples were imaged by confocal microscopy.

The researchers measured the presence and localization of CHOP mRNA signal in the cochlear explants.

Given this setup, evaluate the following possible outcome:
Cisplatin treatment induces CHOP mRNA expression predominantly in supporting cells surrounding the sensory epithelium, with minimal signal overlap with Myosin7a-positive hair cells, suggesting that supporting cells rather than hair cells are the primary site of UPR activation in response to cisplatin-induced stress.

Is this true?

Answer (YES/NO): NO